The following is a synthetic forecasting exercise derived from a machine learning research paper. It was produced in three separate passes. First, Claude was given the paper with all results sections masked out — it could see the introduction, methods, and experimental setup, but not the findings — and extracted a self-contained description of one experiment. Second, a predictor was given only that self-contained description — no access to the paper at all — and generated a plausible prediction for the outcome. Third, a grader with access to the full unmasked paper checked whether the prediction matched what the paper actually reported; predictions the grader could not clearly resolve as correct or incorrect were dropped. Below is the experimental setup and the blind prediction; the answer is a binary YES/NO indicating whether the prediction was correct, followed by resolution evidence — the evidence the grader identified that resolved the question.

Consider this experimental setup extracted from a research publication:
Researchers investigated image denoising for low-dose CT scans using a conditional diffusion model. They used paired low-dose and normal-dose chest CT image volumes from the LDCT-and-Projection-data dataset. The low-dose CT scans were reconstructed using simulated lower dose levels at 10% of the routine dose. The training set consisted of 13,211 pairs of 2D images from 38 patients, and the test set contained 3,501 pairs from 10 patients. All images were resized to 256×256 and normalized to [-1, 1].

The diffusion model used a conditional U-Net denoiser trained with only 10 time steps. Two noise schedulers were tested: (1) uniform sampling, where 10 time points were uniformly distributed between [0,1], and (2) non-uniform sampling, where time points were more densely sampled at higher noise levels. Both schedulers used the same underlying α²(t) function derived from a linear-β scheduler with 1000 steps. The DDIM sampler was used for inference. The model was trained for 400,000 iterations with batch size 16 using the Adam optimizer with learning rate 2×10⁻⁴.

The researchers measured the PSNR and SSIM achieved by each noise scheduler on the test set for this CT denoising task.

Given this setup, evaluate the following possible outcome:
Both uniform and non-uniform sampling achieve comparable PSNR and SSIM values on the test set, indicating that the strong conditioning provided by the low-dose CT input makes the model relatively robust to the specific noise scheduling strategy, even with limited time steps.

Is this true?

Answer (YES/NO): YES